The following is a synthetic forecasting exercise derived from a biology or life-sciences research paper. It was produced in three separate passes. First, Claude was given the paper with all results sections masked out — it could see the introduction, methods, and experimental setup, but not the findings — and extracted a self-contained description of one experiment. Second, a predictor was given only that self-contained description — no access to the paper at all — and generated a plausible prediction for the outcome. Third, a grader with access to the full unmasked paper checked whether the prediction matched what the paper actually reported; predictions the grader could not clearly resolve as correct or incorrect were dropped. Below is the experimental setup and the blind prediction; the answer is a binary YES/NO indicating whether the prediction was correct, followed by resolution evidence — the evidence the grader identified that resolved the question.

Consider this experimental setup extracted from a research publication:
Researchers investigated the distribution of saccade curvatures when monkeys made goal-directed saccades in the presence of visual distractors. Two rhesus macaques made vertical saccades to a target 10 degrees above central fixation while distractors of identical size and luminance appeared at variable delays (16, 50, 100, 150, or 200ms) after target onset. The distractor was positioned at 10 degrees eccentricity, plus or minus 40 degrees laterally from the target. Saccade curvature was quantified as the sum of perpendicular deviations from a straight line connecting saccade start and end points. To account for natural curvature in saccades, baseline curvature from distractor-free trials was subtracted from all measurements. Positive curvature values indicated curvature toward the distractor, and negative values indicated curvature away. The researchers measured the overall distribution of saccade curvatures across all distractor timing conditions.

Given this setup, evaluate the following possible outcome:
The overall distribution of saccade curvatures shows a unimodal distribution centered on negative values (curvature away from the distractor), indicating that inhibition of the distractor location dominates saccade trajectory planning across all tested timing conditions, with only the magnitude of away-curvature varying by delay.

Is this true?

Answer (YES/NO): NO